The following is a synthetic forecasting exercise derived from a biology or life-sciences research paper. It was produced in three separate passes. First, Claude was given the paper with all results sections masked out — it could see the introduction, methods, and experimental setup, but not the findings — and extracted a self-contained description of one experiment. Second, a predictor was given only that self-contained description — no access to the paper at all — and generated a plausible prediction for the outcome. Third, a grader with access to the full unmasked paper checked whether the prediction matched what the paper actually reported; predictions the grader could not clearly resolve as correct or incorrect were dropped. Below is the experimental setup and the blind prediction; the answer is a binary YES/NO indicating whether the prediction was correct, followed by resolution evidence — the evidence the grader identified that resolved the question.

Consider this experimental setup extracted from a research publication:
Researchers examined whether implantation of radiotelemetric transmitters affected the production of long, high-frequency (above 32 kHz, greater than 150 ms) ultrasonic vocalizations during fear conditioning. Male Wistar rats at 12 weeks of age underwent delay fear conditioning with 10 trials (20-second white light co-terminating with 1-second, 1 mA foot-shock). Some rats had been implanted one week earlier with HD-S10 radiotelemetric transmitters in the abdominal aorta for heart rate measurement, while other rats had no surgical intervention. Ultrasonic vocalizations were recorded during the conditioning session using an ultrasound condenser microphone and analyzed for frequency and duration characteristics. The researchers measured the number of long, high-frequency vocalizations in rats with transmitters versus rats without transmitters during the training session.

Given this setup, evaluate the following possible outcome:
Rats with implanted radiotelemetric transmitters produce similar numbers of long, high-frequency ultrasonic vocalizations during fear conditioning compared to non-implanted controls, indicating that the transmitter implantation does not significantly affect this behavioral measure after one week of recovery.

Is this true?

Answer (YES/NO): YES